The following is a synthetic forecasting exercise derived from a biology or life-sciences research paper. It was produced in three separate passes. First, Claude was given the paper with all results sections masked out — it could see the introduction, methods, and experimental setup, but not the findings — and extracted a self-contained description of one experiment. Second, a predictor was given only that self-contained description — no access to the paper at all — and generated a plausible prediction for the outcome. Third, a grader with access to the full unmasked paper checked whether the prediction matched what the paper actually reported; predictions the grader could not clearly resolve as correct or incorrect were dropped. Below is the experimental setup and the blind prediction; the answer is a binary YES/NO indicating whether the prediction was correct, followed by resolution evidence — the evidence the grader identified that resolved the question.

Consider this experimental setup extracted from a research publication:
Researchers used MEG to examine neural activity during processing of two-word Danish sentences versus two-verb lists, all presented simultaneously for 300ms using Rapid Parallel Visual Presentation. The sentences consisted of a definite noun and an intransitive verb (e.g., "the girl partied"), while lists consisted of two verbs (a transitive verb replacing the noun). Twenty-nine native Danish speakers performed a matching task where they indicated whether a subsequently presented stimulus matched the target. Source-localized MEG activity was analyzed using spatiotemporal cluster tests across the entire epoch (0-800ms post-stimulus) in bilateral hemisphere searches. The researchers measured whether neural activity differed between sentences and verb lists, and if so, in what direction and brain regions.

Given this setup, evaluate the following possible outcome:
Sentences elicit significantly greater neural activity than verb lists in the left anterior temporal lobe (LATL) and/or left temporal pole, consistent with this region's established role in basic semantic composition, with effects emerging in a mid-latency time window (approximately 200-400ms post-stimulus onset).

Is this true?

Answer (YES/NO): YES